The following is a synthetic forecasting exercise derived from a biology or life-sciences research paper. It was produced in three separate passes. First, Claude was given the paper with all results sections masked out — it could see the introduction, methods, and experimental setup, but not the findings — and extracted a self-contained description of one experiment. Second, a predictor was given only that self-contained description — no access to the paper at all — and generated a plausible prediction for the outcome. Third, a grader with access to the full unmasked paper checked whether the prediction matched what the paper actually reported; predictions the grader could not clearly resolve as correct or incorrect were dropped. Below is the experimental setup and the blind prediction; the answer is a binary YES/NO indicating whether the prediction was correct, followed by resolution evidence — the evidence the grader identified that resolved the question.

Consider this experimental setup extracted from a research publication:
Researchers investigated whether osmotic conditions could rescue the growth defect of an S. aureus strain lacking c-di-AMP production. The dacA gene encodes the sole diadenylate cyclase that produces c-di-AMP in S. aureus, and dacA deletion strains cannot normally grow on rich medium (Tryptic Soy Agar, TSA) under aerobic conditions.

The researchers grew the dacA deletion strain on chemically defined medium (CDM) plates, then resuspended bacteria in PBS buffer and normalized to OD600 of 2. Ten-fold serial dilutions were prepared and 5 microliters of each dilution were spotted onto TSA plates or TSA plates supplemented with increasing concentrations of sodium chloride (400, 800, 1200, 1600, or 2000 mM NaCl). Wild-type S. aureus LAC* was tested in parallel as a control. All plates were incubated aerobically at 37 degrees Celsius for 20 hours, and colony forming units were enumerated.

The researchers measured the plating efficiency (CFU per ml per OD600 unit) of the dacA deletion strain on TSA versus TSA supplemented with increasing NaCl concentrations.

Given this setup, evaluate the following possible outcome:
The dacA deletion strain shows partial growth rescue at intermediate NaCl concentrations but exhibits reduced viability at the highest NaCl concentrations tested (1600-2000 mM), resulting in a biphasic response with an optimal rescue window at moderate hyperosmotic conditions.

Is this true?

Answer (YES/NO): YES